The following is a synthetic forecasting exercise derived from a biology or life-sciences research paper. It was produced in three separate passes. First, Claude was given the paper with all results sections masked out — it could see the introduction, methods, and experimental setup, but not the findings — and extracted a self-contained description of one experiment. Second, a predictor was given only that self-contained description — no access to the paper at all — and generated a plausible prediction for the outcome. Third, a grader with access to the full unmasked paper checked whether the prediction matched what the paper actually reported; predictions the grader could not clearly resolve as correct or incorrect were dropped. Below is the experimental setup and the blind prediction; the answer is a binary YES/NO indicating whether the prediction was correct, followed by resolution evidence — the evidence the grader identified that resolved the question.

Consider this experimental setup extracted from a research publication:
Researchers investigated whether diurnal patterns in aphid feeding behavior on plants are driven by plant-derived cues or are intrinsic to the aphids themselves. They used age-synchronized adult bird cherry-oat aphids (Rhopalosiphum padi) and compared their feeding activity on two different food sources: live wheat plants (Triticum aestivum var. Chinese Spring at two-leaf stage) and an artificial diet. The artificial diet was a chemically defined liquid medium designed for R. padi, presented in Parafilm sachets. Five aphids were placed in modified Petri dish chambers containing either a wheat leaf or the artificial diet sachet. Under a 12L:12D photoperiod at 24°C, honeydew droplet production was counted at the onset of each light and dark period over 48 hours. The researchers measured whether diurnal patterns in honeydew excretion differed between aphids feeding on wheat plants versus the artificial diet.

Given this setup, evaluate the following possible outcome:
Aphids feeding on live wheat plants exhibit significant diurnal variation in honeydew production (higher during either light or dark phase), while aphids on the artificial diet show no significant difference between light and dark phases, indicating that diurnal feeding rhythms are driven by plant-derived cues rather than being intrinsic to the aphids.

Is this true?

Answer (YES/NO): NO